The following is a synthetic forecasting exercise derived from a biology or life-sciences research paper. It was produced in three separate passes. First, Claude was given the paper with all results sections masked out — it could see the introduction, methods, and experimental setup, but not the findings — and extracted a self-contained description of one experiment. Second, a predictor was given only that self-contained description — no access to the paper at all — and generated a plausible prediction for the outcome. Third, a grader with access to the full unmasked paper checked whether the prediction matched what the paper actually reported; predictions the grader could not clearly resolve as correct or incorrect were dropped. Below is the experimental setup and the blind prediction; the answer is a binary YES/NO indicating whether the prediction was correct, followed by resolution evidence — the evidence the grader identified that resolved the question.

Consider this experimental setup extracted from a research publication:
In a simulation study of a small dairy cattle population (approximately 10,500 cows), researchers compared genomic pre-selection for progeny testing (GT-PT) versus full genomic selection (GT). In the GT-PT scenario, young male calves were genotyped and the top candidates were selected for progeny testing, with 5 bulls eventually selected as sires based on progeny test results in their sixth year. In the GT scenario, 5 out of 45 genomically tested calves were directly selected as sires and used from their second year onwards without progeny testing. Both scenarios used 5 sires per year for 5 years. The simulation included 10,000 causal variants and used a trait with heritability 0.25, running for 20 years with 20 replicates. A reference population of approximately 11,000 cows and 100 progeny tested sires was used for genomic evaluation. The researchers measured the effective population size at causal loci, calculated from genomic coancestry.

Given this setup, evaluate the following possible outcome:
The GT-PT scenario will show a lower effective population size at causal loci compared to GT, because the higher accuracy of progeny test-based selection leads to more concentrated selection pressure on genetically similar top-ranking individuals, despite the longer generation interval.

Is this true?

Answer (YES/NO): NO